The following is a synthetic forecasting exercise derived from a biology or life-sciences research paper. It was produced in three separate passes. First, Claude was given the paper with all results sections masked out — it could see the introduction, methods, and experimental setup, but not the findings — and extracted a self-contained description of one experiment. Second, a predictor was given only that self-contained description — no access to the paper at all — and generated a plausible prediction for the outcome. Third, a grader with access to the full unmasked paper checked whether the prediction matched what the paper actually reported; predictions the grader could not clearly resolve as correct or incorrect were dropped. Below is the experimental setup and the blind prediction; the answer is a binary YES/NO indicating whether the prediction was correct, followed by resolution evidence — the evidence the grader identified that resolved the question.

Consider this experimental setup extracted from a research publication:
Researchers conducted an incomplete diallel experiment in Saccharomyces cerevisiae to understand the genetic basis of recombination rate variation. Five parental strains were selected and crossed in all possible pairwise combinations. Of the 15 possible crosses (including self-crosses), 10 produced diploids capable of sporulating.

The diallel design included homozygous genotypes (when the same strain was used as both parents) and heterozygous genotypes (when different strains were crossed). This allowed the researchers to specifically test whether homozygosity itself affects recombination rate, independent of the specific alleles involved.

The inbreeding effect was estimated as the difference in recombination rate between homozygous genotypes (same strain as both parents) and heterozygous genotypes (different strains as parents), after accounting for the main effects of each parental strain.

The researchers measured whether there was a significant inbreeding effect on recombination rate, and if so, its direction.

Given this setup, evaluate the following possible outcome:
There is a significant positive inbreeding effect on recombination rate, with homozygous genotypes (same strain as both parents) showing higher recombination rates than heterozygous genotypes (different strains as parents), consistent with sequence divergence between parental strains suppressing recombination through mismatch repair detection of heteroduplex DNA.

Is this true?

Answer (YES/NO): NO